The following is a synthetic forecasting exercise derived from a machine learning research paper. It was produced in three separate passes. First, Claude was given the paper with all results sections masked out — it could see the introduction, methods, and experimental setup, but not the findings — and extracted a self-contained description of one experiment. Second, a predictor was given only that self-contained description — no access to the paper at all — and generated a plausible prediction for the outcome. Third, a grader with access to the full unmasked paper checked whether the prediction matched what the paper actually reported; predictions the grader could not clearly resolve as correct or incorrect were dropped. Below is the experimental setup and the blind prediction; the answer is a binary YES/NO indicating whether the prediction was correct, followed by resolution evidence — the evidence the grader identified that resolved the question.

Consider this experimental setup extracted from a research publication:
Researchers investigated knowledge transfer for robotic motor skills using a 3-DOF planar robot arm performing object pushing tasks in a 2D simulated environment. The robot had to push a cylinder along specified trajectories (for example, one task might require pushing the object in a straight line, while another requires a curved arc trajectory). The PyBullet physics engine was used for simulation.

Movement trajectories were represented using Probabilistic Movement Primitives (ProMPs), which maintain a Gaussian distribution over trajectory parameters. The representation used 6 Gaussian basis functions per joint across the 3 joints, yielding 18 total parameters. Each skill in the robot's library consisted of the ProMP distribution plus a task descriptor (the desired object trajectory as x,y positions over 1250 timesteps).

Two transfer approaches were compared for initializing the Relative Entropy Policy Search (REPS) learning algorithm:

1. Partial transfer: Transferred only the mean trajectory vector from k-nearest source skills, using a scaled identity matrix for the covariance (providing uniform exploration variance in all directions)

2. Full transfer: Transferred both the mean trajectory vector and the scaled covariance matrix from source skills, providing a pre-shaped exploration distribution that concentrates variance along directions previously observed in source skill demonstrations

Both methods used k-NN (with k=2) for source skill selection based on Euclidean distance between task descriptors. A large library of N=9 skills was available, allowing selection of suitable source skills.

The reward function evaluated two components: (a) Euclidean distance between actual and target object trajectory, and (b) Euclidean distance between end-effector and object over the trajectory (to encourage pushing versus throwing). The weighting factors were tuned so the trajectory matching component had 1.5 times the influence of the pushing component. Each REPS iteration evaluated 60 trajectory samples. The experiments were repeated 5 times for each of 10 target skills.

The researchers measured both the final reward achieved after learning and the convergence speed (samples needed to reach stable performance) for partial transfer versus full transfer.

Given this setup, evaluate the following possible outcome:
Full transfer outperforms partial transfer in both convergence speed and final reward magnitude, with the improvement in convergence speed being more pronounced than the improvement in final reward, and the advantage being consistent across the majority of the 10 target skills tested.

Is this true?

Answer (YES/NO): NO